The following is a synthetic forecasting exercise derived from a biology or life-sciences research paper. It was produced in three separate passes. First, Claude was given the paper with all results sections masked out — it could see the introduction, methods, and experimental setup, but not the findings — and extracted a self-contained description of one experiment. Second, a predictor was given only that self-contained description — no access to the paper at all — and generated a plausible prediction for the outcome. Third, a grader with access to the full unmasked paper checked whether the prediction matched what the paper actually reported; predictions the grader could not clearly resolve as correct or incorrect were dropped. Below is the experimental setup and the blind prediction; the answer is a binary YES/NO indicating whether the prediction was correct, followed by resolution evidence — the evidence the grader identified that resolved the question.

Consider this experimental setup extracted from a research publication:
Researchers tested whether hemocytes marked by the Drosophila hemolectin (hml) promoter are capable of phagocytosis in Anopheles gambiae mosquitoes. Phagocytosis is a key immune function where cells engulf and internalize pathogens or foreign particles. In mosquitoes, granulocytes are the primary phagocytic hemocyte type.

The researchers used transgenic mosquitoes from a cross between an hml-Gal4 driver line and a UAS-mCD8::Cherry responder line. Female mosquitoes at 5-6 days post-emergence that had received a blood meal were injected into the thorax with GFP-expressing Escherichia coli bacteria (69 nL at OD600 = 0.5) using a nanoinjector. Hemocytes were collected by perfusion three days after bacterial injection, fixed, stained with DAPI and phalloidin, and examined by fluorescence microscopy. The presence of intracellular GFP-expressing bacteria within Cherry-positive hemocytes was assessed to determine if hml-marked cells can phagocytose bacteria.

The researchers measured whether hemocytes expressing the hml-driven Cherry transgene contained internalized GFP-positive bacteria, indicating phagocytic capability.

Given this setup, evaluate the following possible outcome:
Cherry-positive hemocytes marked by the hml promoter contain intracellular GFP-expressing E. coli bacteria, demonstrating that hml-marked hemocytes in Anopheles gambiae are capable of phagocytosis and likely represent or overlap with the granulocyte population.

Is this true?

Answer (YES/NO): YES